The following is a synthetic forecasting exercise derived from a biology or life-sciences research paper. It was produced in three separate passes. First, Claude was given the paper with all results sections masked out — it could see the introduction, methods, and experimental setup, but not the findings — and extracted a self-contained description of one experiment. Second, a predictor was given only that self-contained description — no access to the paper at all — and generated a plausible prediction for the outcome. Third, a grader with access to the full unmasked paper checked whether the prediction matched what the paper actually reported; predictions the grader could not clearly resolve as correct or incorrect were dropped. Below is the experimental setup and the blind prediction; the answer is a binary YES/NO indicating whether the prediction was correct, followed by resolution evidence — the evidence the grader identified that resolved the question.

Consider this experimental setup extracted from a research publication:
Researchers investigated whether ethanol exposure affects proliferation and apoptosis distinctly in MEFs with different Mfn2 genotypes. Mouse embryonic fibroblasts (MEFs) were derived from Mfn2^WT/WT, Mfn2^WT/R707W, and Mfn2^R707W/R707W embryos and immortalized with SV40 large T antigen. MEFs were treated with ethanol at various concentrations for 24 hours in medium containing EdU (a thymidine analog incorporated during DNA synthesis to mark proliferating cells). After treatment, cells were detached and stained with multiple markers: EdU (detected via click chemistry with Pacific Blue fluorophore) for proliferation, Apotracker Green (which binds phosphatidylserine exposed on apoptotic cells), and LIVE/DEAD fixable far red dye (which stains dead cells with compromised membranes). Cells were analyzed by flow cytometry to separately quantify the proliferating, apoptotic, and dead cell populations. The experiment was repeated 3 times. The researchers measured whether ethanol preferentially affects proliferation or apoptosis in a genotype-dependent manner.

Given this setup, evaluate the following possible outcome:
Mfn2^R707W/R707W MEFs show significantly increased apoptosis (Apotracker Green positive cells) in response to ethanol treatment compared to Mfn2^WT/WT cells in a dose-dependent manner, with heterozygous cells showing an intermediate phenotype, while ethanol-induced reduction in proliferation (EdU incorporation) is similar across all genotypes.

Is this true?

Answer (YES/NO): NO